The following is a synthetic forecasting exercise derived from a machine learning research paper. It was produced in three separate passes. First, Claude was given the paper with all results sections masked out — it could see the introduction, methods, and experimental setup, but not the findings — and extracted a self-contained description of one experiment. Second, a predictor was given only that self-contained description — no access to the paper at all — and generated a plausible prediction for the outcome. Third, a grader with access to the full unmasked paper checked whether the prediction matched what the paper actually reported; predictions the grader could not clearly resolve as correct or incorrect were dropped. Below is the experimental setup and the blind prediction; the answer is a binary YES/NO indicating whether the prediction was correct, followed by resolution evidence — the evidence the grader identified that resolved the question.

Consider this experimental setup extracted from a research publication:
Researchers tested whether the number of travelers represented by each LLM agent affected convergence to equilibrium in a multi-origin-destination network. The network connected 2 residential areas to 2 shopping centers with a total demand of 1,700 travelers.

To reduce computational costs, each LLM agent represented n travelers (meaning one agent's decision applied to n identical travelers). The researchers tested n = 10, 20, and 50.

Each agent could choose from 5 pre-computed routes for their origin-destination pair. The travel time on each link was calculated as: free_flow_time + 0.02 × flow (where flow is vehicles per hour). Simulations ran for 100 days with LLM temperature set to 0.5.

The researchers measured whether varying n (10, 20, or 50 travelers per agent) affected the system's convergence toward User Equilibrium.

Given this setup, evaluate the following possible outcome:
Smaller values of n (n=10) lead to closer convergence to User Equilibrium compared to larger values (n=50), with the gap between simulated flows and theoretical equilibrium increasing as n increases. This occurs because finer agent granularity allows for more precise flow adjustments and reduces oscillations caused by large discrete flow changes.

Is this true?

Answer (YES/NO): NO